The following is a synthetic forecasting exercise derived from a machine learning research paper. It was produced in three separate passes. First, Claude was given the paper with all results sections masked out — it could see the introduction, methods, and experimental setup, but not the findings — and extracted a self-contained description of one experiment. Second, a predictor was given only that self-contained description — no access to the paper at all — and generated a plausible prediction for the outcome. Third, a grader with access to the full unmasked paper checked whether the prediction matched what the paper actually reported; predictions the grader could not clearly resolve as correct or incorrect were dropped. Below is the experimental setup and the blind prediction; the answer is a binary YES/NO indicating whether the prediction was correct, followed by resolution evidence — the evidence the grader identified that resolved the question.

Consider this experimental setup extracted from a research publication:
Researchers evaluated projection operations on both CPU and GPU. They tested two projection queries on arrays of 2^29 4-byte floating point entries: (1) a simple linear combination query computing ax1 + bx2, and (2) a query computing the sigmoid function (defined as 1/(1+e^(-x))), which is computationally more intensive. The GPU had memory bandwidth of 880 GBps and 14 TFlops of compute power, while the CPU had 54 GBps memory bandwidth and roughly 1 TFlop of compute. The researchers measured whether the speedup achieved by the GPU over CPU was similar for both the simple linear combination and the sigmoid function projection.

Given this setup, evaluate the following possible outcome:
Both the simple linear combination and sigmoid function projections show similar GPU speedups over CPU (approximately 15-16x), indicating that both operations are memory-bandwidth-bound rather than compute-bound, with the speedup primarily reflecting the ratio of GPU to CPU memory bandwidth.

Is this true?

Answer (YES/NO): NO